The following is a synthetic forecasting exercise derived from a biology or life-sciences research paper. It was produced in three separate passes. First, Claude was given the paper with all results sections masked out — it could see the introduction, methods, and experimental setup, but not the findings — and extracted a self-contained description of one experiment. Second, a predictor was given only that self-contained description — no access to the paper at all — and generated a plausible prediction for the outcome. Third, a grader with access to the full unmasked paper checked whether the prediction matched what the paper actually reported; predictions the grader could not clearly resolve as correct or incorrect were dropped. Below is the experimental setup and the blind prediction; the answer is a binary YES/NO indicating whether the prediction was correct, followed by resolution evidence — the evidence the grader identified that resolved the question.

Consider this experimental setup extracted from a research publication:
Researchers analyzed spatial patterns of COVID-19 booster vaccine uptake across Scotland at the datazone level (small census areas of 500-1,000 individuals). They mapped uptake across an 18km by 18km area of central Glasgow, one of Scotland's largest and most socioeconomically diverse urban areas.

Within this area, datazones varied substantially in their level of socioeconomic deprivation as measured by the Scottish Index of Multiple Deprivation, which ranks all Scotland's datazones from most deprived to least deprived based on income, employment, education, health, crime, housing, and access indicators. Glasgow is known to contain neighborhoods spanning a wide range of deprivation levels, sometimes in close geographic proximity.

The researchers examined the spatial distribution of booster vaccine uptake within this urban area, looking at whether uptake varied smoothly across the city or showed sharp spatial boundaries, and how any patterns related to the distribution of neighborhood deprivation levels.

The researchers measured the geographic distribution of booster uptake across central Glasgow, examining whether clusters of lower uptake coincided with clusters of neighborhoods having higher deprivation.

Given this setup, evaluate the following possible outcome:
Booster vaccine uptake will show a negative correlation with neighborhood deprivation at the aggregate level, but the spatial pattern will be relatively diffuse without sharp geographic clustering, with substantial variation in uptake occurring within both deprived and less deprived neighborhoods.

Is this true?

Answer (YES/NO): NO